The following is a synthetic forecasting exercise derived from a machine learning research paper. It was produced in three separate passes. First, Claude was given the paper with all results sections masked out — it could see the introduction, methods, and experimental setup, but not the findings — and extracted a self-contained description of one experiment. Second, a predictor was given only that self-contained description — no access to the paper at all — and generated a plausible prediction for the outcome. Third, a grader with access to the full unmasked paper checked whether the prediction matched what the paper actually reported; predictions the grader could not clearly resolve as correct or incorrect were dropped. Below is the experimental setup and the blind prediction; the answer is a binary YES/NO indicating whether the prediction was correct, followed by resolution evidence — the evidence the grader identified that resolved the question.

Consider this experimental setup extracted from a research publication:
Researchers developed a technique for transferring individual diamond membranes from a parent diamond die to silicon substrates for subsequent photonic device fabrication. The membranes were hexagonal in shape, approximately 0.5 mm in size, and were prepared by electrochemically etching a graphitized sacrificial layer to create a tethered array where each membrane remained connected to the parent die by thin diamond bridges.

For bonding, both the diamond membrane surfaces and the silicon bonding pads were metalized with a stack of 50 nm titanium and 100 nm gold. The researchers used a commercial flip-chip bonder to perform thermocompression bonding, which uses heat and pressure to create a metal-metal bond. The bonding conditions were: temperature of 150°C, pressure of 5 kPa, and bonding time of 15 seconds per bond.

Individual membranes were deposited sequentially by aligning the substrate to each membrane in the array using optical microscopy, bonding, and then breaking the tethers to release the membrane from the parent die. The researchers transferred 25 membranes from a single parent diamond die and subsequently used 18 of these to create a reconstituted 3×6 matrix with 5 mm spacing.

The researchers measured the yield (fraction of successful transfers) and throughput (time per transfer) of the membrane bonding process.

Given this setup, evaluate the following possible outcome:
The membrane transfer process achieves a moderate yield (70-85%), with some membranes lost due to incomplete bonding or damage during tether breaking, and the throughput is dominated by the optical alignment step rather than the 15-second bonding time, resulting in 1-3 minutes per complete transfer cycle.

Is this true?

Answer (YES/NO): NO